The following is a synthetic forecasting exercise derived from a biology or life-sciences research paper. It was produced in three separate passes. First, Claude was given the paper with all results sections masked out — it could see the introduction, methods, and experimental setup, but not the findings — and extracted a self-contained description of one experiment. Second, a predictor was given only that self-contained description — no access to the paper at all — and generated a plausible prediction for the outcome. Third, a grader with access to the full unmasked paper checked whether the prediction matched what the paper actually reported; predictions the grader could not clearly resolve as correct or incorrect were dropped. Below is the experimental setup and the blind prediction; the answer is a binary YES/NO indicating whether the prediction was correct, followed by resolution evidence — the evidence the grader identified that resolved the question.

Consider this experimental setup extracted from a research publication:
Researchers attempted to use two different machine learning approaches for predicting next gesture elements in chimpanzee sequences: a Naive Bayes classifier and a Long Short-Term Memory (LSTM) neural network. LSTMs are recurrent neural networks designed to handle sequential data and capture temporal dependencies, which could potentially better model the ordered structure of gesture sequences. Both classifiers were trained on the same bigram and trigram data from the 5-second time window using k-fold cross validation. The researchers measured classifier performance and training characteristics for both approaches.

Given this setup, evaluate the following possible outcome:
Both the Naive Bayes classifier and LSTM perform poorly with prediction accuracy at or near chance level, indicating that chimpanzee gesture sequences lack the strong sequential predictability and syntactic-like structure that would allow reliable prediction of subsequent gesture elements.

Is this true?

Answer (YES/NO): NO